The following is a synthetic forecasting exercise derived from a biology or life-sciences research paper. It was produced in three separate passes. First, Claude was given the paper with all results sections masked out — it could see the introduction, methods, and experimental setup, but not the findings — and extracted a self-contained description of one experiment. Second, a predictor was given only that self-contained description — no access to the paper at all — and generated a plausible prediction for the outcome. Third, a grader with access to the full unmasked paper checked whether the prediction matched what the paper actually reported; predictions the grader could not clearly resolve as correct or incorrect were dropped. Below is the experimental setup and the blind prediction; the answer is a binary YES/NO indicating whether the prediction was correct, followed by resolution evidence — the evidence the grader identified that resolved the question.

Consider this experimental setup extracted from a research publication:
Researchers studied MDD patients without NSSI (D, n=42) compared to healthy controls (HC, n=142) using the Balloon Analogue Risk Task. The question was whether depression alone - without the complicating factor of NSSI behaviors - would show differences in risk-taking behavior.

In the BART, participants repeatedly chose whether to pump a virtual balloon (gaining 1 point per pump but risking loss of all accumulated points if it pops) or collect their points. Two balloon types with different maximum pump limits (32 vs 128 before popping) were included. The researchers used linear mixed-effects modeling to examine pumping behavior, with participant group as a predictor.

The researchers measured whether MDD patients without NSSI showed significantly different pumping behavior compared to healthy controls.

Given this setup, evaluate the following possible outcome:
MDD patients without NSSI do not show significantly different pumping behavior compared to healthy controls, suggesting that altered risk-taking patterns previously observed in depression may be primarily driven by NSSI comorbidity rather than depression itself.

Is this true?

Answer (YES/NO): YES